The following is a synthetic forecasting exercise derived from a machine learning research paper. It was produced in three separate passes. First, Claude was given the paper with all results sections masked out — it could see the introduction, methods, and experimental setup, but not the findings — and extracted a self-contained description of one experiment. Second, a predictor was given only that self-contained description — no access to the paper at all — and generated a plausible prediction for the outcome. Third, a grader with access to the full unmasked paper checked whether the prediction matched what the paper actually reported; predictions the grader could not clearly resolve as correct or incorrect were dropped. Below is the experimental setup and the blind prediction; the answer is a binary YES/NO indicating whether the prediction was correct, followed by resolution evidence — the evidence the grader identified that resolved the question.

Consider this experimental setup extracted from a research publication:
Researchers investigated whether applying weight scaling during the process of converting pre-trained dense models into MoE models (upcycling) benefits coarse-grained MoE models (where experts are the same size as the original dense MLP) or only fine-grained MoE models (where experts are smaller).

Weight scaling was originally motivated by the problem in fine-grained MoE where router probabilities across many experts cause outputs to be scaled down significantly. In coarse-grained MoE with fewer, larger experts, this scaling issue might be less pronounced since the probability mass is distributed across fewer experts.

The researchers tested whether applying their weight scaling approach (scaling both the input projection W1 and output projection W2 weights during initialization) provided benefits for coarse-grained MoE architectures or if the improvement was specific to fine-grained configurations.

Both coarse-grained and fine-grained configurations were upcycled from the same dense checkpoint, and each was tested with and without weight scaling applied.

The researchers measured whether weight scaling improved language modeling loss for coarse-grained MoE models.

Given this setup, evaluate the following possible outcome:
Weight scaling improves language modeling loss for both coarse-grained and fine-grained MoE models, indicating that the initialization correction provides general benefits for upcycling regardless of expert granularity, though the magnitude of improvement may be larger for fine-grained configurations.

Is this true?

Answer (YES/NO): YES